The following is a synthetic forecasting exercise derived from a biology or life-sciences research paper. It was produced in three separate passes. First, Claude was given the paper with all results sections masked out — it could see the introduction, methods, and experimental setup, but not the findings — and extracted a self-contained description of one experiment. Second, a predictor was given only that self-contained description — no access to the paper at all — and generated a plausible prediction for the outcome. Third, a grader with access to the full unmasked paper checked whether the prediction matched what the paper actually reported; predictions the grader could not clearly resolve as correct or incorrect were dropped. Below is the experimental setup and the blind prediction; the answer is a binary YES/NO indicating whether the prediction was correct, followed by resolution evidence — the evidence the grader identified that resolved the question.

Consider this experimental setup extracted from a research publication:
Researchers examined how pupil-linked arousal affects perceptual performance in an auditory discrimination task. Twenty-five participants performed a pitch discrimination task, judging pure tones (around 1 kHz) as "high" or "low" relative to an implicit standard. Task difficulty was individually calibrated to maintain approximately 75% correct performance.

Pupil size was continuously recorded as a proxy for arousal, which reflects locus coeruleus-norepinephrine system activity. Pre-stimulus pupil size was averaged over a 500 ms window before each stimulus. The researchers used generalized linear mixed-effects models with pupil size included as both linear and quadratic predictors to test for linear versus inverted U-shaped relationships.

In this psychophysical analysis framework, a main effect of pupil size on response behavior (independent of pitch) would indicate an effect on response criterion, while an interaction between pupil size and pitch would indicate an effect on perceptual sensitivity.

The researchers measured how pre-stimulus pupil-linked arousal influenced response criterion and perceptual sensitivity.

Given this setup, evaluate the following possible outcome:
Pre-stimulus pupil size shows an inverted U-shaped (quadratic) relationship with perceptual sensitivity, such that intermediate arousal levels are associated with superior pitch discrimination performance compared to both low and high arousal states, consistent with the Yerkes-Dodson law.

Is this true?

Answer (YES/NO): YES